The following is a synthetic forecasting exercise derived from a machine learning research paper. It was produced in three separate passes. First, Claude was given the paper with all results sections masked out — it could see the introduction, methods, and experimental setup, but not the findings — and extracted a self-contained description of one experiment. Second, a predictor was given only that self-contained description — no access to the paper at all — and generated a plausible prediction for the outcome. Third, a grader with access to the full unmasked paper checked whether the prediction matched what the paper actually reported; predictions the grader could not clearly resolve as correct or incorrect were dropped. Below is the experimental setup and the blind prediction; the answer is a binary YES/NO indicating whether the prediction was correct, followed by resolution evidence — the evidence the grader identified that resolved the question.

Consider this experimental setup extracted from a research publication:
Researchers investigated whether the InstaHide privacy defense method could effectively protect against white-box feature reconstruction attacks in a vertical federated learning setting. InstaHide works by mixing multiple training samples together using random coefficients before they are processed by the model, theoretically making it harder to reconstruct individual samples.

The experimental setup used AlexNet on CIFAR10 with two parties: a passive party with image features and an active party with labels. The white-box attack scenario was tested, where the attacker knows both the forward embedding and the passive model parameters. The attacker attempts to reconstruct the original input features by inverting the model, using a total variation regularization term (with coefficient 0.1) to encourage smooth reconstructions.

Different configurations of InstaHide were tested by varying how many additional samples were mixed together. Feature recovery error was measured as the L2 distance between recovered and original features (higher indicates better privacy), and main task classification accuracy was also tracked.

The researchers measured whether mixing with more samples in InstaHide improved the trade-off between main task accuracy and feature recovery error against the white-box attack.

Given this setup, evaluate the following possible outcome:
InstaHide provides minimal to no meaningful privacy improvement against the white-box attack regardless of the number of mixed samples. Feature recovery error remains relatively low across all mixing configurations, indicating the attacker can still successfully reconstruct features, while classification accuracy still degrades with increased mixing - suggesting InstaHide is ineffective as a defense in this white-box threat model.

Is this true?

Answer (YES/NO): YES